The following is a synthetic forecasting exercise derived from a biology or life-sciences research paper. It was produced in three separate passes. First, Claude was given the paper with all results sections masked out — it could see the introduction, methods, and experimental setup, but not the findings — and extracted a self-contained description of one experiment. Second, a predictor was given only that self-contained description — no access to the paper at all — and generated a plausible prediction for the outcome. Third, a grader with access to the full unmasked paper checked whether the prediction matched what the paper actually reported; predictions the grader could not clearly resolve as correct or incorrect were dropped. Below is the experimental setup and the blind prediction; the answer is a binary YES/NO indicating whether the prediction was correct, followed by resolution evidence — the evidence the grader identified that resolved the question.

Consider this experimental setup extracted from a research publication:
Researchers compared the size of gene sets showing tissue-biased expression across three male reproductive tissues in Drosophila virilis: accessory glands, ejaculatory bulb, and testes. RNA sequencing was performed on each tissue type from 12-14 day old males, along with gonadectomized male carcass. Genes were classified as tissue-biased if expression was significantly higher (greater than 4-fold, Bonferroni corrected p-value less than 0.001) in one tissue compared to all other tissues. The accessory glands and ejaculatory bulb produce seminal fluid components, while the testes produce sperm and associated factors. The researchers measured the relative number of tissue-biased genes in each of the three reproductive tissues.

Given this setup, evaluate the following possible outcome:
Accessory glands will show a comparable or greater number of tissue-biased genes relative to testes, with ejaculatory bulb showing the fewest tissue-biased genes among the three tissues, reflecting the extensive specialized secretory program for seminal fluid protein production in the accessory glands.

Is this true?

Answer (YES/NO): NO